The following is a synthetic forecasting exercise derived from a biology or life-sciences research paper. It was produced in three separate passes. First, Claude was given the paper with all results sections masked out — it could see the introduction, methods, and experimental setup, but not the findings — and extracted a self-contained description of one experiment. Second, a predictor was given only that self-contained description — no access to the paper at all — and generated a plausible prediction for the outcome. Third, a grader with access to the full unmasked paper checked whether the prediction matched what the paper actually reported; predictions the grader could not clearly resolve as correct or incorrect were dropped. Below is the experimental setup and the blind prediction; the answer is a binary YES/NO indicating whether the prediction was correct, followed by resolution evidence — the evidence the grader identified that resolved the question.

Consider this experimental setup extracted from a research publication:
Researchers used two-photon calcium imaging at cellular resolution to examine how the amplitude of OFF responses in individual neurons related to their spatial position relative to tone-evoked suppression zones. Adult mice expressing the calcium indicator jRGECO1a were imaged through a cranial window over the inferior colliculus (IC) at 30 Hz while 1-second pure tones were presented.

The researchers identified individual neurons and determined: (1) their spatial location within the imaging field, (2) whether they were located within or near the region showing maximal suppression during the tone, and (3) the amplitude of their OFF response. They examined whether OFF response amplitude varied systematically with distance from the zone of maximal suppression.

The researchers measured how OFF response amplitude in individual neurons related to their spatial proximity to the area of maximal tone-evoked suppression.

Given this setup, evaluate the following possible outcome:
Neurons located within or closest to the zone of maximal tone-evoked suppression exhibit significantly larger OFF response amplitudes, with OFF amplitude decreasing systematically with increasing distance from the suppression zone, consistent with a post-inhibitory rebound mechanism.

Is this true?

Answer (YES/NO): YES